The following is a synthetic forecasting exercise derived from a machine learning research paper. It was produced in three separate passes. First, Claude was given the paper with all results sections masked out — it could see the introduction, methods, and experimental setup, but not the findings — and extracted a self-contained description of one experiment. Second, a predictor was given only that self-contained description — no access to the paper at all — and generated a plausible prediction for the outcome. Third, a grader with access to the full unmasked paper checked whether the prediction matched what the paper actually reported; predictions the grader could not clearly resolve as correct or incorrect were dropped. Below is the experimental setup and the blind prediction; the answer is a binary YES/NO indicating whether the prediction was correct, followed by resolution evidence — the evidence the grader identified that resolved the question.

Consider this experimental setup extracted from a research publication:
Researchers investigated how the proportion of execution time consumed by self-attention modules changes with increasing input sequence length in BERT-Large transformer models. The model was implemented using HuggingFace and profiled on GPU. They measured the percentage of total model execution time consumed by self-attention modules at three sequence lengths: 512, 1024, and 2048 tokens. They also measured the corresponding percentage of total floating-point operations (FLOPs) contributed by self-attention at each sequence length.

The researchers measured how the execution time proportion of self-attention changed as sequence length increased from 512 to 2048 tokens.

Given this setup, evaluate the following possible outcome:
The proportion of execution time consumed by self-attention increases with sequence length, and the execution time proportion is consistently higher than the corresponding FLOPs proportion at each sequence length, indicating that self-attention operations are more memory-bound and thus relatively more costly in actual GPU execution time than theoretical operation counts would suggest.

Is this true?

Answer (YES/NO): YES